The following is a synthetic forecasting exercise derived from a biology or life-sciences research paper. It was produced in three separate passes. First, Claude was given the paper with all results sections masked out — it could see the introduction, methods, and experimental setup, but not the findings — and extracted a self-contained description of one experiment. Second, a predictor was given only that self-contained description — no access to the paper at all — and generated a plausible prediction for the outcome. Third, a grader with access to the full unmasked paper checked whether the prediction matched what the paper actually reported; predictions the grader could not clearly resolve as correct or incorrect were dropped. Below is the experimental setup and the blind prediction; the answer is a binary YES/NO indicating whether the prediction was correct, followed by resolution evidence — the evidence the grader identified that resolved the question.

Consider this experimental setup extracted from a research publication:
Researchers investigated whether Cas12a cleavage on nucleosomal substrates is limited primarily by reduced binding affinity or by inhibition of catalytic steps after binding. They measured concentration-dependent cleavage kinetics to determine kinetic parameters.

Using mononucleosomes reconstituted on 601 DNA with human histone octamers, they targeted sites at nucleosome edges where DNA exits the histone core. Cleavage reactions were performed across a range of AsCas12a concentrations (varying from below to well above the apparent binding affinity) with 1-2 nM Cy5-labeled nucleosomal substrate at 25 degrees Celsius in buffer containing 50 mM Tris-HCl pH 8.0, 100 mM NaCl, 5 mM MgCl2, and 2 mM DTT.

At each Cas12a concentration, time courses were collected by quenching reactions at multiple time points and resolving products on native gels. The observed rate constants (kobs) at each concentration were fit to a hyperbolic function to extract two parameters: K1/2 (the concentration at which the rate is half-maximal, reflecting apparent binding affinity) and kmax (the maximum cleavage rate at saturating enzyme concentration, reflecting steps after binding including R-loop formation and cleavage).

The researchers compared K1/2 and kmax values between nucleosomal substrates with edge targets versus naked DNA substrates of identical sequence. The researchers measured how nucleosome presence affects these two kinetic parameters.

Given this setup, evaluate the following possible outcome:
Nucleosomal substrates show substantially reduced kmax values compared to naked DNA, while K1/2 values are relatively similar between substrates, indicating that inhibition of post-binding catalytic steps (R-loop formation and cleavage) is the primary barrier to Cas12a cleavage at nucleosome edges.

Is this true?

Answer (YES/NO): NO